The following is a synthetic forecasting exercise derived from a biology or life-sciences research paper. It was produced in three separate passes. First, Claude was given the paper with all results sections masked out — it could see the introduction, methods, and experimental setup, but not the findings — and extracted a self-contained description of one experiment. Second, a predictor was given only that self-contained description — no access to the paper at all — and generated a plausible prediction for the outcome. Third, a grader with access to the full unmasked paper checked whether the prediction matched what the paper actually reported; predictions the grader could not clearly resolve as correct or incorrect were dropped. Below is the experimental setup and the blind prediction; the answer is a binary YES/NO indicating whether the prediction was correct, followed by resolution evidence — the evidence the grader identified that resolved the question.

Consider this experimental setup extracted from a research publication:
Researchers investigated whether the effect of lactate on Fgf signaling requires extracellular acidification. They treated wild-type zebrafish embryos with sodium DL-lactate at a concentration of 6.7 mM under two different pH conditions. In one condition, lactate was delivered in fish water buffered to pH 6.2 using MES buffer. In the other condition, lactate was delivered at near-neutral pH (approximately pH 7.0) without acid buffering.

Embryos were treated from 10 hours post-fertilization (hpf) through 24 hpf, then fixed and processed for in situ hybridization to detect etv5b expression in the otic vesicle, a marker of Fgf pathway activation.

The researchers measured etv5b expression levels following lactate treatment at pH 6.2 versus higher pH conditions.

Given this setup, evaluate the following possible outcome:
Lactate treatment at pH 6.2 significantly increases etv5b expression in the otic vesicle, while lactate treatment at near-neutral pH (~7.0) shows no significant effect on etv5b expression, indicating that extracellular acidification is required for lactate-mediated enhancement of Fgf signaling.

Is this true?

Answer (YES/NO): YES